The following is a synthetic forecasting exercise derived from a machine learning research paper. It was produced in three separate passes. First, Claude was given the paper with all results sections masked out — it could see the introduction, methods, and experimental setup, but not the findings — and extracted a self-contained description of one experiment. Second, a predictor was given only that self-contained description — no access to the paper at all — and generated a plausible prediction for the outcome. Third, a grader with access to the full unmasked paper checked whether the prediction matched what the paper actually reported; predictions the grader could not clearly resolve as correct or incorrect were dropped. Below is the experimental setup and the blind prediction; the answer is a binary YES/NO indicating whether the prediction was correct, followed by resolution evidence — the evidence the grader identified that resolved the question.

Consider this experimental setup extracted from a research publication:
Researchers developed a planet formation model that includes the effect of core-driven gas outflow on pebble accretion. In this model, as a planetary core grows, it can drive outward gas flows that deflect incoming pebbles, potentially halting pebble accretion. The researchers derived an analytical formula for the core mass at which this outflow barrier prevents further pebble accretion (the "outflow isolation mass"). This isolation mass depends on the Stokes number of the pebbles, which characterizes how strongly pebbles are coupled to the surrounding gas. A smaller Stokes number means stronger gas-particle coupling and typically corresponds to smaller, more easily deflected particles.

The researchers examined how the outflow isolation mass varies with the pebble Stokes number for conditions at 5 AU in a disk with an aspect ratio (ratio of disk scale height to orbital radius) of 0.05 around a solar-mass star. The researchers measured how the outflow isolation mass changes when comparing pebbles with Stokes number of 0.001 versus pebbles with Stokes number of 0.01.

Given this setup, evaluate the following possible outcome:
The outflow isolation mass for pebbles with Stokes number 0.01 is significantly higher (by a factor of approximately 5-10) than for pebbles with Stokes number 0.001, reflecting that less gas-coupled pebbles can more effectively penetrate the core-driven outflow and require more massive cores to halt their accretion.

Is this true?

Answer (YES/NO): NO